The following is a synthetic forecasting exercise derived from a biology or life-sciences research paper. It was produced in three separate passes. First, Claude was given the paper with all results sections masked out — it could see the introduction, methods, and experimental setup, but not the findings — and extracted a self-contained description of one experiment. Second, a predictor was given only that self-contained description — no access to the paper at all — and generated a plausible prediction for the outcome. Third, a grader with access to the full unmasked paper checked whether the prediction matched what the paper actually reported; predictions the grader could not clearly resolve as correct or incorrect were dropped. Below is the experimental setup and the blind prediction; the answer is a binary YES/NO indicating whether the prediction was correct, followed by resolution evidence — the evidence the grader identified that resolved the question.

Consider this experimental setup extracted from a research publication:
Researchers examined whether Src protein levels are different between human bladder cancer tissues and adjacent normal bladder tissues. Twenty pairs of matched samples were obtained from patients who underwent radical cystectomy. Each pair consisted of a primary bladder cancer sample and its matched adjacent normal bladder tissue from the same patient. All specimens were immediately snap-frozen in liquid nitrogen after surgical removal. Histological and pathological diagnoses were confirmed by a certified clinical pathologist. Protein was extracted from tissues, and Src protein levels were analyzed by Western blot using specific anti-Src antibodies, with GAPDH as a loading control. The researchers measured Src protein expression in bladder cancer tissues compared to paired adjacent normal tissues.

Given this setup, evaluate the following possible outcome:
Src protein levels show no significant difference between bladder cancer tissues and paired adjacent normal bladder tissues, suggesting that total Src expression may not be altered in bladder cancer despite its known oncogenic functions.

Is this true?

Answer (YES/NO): NO